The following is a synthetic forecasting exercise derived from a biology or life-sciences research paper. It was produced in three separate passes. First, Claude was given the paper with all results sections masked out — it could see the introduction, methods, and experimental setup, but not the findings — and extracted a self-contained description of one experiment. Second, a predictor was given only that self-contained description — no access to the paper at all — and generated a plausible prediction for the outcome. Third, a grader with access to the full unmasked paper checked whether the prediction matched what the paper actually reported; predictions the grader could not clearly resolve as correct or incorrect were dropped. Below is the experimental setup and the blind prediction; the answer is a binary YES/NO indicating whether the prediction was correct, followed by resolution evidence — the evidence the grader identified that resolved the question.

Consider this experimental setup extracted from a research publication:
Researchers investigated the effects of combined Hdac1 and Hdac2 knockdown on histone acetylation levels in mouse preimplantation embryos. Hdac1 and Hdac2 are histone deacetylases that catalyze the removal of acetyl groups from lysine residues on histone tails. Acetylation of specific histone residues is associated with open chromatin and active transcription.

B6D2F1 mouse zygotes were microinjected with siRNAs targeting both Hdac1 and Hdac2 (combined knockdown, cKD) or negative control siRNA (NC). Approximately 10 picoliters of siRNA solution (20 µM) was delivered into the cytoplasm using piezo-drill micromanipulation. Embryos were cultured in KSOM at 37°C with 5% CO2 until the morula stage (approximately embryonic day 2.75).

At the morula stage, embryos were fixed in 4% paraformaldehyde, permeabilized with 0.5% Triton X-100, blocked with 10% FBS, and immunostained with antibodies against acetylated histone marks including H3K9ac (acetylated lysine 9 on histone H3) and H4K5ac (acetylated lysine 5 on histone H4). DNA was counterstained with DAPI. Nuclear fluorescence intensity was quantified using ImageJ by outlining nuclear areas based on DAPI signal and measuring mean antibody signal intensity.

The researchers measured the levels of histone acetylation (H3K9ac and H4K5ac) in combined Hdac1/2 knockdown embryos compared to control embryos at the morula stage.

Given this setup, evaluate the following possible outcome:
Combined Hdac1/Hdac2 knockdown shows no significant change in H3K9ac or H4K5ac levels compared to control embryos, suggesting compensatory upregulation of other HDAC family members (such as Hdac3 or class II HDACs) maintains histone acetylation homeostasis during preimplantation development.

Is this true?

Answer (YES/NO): NO